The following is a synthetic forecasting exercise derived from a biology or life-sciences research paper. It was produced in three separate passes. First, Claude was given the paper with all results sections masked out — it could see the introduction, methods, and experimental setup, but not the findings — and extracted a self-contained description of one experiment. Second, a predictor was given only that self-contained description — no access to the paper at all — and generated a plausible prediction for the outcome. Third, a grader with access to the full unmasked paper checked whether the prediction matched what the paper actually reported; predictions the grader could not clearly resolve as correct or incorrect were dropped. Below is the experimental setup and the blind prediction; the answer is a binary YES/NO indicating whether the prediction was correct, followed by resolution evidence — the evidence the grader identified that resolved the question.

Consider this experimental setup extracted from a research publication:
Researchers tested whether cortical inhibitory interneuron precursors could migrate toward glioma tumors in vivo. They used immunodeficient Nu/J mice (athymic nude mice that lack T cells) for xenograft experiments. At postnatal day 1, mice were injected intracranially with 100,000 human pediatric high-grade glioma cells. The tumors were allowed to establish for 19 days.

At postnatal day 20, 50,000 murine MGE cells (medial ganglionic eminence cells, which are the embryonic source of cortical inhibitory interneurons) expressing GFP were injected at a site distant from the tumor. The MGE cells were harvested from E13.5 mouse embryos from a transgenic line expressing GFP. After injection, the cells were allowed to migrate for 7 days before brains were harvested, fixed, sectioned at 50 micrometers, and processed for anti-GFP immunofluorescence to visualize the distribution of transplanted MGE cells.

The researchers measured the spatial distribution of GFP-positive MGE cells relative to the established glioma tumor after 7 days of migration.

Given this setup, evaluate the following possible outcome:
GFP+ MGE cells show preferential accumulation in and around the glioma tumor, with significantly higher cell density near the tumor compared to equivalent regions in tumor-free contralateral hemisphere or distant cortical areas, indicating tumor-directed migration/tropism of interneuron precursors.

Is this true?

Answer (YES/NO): YES